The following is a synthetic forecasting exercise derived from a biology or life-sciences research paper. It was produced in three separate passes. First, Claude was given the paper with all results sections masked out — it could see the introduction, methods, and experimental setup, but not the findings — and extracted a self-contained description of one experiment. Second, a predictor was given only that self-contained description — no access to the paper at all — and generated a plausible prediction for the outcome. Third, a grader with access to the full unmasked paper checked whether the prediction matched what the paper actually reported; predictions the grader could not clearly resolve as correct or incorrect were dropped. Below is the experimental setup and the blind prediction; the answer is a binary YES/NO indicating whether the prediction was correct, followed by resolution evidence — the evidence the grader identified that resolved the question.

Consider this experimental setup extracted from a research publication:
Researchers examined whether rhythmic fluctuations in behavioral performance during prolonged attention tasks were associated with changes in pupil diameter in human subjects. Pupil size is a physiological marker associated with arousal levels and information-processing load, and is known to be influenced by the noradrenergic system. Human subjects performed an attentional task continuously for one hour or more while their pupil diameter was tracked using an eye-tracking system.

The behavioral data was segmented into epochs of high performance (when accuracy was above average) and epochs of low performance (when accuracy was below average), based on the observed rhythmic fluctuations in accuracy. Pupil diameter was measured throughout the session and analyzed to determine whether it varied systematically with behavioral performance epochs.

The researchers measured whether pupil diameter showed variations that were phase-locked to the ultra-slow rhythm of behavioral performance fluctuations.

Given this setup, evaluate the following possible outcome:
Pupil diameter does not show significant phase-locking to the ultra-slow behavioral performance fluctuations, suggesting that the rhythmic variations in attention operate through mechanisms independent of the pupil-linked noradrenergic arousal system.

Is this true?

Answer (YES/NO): NO